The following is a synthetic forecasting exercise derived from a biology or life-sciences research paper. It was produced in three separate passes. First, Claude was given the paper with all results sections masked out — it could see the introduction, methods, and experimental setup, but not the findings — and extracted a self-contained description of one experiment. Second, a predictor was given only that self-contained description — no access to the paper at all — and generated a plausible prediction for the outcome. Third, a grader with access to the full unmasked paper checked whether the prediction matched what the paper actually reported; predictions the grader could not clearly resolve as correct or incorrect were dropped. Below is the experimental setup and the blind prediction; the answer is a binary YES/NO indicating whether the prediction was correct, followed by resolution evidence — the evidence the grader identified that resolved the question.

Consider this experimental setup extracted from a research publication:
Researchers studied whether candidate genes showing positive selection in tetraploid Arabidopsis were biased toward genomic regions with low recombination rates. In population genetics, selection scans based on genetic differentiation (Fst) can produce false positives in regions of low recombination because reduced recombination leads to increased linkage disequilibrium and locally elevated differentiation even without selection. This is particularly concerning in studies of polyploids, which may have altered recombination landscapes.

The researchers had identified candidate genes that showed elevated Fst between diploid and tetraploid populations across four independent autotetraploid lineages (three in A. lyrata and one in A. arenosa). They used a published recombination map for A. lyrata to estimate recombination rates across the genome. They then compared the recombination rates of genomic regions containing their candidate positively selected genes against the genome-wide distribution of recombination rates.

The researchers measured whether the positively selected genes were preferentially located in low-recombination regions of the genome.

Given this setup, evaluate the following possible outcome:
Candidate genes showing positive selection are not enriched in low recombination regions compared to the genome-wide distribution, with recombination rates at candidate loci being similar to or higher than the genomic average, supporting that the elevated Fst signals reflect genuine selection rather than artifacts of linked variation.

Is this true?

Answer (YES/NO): YES